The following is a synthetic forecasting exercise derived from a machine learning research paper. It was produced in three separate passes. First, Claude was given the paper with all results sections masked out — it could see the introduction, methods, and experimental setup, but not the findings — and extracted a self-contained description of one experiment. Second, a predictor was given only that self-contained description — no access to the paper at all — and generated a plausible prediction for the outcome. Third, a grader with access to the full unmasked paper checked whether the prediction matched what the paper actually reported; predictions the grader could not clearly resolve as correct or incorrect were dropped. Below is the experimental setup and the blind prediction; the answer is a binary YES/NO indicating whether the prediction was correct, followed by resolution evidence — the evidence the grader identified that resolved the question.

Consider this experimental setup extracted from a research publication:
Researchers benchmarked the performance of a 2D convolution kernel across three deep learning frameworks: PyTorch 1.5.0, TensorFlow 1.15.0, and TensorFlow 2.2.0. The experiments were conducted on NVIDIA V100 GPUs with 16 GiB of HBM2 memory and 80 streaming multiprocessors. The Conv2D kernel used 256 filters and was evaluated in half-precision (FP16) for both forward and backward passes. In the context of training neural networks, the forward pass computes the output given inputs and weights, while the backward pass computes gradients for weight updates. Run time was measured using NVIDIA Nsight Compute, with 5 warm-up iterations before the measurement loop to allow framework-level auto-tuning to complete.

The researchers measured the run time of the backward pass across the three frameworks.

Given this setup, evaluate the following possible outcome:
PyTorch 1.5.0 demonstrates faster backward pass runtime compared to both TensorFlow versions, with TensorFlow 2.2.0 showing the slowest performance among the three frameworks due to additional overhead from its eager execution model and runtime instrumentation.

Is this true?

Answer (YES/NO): NO